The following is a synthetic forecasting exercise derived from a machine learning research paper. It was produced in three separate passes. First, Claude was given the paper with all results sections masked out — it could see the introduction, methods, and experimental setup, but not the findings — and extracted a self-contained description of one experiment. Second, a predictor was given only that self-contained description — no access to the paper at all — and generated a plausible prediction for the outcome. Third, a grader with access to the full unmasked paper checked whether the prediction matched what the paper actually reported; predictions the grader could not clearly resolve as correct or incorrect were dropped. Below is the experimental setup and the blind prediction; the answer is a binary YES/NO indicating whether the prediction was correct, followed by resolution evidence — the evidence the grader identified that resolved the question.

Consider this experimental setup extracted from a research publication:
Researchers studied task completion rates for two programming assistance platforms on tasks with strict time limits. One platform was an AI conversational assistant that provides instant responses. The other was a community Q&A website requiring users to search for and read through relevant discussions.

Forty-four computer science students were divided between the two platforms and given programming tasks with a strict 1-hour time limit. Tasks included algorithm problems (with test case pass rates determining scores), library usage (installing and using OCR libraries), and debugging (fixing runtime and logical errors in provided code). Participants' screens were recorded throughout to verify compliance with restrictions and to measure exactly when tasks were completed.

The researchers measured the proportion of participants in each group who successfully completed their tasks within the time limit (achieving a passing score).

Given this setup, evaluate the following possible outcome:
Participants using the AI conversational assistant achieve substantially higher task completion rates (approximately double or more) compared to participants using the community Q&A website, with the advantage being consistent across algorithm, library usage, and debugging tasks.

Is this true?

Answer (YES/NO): NO